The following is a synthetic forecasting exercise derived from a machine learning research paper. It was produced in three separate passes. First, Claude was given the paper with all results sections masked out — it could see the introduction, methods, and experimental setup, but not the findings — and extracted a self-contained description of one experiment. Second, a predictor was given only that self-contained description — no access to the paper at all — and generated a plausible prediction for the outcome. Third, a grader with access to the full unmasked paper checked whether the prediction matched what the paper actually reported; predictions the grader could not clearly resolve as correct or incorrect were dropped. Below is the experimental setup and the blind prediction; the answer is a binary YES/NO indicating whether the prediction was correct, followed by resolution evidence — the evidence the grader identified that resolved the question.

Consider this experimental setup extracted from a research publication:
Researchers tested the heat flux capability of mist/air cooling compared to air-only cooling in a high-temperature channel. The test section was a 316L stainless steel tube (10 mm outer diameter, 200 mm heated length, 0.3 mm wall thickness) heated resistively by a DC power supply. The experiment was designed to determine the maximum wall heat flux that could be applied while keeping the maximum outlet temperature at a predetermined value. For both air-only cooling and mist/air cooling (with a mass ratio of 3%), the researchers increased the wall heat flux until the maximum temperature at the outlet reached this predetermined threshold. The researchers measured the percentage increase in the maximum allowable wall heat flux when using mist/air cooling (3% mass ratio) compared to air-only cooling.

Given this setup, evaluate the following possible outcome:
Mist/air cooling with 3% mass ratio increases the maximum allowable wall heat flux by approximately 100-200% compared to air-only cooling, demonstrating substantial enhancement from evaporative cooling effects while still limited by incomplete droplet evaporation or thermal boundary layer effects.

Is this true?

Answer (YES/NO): NO